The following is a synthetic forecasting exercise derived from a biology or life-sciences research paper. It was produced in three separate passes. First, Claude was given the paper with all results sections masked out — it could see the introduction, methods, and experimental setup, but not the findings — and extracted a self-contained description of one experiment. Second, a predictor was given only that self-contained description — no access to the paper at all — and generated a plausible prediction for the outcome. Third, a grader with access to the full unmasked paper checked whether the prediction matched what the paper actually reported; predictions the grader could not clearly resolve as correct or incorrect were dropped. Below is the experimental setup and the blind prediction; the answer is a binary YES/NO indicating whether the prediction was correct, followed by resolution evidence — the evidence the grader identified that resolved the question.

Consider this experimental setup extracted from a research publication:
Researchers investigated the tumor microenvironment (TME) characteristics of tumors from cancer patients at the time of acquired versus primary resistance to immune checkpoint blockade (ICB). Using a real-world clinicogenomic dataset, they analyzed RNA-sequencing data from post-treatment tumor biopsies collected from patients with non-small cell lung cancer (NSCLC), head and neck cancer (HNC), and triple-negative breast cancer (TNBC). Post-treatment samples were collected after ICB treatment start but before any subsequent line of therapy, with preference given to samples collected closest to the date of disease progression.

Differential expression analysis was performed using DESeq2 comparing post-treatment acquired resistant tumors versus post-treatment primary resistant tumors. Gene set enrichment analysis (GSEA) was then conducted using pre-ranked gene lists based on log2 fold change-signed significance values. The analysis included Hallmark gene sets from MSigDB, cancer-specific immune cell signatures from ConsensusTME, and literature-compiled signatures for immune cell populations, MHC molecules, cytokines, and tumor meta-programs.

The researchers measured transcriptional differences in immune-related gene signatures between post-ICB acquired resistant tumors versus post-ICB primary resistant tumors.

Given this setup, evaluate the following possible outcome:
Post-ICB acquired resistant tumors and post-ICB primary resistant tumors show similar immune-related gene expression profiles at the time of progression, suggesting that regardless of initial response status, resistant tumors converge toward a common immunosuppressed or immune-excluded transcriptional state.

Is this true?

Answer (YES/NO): NO